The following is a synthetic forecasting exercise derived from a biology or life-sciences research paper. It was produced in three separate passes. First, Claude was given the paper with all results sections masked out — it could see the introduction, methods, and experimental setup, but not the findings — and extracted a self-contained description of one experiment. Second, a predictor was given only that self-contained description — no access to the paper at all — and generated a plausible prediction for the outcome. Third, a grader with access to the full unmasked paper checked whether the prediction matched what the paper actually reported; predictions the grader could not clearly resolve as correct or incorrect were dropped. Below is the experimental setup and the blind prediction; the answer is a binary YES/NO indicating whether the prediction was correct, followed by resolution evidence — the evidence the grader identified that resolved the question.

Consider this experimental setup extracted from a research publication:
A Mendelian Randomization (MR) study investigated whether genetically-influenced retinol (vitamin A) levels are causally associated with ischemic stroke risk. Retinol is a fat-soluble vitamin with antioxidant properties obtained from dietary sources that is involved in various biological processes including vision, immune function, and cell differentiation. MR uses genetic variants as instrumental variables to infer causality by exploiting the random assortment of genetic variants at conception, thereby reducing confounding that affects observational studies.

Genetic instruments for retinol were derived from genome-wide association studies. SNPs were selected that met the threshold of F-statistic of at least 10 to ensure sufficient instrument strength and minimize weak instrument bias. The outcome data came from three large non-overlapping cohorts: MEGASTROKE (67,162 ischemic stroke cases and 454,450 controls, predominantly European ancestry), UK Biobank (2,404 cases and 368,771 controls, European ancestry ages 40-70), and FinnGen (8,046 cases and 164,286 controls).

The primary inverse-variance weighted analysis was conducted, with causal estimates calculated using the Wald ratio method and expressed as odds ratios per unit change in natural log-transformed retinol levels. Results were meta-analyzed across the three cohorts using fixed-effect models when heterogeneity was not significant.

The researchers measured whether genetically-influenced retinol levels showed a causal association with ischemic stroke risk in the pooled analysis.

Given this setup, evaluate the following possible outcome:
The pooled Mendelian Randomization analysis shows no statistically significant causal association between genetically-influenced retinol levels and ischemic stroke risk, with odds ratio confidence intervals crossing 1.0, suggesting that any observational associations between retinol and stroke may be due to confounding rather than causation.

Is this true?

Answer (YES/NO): YES